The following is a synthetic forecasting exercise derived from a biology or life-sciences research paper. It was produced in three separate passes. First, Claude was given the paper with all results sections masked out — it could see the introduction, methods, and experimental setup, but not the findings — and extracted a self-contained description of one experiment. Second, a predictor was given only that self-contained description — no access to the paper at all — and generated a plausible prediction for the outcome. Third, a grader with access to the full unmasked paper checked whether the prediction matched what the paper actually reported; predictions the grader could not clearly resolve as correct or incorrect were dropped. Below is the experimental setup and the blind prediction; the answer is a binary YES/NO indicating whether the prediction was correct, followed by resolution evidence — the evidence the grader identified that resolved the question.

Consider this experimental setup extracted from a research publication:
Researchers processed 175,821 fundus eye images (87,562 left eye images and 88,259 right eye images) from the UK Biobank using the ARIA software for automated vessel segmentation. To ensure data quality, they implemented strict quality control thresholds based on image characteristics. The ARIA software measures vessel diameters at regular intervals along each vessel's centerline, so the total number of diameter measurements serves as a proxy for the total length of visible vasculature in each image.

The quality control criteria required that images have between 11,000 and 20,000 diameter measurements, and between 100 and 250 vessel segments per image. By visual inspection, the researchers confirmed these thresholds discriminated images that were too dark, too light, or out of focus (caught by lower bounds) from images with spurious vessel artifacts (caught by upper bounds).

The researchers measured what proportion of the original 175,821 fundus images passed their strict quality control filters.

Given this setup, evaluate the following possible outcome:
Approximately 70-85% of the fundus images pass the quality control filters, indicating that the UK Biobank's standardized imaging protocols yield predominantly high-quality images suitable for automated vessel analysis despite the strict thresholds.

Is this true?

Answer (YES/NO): NO